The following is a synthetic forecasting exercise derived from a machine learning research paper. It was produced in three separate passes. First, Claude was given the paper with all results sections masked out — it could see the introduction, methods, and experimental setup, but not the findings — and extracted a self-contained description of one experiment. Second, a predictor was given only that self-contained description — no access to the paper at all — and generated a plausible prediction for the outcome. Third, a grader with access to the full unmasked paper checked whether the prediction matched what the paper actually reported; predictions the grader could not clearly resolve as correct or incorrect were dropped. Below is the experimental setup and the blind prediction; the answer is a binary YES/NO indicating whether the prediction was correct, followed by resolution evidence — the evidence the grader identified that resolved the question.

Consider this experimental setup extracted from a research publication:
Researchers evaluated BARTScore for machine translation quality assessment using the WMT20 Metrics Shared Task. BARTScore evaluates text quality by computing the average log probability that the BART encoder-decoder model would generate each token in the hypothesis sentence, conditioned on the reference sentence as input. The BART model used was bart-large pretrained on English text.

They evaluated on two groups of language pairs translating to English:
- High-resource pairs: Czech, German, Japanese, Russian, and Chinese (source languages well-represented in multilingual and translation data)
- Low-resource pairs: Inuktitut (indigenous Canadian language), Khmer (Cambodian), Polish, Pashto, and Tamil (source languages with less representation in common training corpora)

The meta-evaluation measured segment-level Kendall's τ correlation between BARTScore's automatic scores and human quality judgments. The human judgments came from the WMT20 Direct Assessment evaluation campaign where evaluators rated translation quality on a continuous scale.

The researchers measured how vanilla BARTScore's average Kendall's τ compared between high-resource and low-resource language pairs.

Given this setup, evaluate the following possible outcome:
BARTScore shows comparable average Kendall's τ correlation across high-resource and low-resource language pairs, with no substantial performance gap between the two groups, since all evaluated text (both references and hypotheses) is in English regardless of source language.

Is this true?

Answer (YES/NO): NO